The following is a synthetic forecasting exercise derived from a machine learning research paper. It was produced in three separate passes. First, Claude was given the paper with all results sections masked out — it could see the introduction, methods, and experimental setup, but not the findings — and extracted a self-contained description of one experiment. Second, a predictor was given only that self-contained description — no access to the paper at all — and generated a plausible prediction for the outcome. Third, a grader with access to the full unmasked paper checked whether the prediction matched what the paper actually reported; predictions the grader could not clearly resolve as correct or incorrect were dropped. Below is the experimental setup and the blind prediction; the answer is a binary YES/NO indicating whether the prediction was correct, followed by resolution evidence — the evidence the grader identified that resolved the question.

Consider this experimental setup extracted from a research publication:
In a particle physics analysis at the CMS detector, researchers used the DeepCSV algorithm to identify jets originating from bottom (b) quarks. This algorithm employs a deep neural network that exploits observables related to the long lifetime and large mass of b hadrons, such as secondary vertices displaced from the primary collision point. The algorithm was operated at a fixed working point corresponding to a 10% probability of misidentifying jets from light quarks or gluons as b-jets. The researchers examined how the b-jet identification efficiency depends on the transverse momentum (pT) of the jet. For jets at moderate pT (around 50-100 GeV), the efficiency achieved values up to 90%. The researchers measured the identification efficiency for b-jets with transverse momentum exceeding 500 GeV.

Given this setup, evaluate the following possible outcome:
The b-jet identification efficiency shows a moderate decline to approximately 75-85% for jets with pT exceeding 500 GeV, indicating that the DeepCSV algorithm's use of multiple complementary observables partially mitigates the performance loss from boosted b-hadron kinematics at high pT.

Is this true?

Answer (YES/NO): NO